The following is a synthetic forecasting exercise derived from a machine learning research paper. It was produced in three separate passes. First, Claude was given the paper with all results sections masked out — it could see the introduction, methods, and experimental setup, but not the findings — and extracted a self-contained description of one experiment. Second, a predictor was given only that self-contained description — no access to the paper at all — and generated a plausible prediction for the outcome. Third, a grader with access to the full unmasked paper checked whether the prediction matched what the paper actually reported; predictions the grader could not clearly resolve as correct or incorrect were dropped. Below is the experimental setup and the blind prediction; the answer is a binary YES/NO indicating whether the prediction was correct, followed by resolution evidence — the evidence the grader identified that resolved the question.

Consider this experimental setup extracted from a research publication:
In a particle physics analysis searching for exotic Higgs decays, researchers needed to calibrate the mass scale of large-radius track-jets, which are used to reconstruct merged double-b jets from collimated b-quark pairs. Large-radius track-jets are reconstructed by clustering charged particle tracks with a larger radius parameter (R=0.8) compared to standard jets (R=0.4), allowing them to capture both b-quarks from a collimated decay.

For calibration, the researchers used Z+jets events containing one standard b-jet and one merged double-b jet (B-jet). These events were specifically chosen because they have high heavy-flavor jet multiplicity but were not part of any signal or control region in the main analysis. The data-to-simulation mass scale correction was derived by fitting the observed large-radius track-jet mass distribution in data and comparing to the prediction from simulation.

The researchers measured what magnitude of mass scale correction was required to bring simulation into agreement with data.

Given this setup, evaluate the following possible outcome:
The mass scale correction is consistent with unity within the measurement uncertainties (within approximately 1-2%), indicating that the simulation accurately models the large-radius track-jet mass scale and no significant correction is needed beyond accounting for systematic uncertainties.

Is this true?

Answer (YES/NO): NO